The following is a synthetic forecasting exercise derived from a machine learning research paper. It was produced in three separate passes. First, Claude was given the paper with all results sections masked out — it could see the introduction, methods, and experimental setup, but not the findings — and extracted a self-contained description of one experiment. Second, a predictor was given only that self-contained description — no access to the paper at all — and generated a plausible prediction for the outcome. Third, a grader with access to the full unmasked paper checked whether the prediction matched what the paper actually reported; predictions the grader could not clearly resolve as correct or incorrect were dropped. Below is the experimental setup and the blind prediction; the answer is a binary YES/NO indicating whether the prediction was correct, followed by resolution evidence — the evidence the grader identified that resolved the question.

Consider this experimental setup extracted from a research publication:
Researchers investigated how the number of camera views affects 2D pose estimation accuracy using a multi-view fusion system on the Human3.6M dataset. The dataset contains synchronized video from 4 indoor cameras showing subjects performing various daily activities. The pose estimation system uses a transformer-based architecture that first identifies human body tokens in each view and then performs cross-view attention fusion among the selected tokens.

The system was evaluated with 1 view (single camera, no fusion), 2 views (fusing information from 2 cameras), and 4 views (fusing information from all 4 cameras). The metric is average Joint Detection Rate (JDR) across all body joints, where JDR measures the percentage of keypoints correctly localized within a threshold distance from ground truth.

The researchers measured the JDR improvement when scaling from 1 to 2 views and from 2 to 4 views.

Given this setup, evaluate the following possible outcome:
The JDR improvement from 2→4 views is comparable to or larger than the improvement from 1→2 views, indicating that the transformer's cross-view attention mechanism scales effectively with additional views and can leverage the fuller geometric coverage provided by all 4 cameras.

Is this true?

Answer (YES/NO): YES